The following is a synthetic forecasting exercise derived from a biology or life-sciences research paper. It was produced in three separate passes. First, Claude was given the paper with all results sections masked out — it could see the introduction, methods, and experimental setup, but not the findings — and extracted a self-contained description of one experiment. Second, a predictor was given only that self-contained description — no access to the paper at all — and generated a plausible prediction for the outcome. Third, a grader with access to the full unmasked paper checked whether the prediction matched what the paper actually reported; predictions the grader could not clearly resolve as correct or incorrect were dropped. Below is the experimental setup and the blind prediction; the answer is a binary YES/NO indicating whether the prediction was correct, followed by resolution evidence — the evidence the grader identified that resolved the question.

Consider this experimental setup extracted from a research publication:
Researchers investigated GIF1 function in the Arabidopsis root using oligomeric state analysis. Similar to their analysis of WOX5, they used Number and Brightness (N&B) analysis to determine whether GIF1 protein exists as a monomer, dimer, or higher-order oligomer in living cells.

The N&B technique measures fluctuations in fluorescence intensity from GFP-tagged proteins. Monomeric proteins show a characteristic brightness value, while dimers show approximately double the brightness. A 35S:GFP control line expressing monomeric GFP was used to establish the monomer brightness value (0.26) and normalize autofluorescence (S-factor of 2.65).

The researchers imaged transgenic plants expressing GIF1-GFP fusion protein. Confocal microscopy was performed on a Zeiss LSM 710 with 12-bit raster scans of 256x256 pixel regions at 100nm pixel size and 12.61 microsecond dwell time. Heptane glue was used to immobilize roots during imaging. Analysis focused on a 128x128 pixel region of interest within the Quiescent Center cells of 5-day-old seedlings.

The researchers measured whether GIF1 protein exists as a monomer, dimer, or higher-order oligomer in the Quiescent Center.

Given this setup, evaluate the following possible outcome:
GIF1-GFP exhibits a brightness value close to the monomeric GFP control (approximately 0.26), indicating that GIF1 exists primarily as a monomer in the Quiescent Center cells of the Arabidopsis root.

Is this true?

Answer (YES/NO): YES